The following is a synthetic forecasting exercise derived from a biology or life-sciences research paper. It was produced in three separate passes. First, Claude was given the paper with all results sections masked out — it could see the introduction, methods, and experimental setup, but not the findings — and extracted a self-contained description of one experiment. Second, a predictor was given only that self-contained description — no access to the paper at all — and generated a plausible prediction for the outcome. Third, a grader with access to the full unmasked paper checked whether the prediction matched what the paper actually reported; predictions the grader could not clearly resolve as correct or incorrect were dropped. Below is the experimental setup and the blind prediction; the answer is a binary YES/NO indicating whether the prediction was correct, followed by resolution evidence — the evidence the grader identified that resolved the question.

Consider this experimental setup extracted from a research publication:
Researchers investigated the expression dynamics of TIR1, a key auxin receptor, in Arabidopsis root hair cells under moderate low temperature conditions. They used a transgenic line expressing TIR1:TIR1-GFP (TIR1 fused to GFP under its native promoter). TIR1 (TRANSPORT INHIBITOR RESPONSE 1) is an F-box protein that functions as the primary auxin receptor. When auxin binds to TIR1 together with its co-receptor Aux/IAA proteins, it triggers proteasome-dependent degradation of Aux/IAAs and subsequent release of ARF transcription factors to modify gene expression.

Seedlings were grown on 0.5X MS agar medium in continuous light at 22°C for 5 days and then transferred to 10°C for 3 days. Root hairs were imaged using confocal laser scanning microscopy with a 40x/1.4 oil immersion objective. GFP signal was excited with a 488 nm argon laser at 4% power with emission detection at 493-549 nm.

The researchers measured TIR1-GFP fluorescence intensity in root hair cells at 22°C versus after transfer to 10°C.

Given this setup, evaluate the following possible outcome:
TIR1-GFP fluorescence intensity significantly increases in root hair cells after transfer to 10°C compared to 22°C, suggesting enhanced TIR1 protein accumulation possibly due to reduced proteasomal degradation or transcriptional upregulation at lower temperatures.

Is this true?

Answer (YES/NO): NO